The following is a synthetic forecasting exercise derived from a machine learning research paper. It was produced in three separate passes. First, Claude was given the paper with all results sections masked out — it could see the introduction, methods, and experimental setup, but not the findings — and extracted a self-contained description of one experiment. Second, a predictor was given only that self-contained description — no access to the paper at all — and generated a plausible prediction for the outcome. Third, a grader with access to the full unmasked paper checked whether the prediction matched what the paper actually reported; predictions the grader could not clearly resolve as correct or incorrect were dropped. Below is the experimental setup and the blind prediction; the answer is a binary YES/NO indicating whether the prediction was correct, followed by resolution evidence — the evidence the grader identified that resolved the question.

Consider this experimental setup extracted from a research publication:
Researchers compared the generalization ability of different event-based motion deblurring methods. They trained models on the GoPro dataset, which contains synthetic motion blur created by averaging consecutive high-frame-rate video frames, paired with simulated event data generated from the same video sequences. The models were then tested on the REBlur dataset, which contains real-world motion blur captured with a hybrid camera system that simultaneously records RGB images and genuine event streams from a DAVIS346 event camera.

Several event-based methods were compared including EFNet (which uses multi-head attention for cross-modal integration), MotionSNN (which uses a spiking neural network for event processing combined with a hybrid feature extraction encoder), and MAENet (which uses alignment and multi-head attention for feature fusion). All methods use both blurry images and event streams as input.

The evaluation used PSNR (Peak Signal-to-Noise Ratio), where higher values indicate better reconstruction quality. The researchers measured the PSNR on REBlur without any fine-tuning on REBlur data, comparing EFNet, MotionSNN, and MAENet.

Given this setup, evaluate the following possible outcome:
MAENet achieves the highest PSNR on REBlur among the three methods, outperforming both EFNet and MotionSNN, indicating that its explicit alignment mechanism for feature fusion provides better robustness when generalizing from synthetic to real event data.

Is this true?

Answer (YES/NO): NO